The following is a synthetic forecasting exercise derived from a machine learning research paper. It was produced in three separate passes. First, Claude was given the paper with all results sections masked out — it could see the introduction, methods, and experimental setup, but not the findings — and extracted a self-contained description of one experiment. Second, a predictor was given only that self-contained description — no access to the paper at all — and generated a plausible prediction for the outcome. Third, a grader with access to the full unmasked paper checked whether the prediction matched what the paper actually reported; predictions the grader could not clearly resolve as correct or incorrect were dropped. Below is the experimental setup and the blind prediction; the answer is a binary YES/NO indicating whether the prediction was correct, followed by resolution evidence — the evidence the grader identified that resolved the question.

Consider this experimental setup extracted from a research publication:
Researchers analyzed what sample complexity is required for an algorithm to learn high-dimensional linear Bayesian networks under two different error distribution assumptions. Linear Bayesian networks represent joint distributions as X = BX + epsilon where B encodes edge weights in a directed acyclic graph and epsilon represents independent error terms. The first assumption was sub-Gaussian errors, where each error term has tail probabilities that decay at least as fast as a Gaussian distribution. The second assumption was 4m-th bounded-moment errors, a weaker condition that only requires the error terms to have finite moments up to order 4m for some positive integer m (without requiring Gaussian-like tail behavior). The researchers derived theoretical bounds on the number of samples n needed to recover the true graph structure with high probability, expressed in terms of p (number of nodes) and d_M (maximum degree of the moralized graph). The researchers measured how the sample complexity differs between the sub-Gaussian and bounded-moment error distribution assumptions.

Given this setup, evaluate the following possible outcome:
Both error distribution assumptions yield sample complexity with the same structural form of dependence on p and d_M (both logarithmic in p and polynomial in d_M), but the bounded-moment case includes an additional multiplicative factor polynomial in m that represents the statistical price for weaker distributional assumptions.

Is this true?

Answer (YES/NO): NO